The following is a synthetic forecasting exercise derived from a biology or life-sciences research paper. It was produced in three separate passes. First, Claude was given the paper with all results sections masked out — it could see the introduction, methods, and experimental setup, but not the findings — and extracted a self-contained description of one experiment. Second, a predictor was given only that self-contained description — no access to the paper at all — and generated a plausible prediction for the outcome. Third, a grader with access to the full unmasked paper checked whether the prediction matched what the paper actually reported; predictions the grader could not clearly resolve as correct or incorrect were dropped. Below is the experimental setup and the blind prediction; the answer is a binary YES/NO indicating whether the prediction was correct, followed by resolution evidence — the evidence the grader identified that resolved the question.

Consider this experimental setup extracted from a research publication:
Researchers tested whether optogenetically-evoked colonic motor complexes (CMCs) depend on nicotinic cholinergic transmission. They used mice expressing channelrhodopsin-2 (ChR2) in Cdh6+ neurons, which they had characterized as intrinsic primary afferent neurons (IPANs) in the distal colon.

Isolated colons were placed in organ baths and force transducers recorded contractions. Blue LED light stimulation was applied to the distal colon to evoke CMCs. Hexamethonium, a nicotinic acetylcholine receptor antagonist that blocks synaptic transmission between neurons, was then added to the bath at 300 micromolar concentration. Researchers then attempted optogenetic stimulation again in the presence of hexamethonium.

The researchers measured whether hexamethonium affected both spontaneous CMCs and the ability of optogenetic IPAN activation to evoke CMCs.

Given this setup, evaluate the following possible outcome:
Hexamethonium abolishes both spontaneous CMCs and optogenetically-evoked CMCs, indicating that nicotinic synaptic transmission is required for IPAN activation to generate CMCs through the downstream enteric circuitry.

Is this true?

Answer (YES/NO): YES